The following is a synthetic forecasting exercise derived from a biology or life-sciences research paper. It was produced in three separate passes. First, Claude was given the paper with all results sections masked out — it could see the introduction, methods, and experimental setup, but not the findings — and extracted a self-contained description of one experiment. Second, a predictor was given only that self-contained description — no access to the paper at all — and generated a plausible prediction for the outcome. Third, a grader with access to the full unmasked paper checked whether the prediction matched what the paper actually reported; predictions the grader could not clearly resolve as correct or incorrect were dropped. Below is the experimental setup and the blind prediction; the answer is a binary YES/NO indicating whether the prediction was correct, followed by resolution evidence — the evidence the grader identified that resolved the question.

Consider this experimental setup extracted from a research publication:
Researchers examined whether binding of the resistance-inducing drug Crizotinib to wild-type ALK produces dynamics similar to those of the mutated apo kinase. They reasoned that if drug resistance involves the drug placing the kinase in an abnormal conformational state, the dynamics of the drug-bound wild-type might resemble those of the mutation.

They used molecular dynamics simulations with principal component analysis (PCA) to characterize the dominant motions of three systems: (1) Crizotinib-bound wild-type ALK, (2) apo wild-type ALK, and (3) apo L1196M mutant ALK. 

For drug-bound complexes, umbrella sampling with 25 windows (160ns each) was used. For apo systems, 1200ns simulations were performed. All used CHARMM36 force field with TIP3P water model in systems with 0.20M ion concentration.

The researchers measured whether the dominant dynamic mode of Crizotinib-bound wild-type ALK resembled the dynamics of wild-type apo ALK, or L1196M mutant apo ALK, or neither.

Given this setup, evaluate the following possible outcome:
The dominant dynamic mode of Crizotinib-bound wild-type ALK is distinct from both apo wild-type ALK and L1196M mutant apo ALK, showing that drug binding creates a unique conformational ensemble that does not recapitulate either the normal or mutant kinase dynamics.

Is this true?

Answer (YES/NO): YES